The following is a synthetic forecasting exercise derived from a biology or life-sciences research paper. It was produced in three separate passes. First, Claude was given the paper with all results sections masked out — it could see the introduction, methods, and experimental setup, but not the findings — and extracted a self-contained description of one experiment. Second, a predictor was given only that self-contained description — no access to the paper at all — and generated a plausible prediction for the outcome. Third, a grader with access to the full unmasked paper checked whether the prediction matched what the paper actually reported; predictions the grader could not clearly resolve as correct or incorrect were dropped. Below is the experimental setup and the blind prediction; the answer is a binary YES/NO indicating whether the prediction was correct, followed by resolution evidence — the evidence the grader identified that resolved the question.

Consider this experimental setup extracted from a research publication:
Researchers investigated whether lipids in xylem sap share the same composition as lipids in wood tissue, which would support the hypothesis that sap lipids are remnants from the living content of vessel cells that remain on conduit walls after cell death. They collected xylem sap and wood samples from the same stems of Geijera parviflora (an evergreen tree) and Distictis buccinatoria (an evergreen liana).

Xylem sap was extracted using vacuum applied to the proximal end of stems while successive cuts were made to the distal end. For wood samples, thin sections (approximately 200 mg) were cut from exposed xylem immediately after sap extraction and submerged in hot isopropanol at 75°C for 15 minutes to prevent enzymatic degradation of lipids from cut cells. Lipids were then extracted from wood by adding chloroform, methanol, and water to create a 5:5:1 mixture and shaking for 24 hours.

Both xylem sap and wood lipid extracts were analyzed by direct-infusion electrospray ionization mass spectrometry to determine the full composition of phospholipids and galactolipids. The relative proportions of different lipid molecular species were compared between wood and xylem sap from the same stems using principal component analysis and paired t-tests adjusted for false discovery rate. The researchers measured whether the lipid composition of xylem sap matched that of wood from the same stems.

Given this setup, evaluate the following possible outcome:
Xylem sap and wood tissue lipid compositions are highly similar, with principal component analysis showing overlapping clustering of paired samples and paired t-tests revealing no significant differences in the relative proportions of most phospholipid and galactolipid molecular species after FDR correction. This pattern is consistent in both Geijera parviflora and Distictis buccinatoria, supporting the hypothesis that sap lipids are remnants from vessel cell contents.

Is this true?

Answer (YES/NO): NO